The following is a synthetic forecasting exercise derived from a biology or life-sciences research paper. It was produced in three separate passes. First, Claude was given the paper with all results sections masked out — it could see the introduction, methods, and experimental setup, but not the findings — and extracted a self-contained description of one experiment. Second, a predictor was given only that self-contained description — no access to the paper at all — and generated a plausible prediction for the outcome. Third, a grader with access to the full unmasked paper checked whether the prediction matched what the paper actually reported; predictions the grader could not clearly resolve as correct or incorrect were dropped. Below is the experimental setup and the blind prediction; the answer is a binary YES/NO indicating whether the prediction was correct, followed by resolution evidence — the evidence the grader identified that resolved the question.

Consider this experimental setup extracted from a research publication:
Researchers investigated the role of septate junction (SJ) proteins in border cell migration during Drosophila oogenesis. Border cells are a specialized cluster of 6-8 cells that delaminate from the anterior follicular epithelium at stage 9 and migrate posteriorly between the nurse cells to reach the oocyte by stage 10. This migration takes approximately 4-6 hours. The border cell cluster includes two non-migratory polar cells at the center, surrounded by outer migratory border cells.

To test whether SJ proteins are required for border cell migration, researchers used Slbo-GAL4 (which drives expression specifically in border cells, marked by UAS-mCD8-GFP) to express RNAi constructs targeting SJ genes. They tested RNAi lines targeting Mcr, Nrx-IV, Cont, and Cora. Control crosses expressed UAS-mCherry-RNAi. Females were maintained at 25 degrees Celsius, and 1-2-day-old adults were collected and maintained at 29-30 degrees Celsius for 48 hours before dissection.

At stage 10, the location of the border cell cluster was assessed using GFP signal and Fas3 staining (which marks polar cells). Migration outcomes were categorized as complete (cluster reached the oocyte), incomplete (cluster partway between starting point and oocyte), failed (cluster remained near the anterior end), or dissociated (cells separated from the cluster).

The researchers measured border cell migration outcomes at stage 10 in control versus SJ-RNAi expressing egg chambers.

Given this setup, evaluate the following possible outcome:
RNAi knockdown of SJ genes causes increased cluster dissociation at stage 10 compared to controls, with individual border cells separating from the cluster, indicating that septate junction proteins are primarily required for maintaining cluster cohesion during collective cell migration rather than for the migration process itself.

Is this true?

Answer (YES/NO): NO